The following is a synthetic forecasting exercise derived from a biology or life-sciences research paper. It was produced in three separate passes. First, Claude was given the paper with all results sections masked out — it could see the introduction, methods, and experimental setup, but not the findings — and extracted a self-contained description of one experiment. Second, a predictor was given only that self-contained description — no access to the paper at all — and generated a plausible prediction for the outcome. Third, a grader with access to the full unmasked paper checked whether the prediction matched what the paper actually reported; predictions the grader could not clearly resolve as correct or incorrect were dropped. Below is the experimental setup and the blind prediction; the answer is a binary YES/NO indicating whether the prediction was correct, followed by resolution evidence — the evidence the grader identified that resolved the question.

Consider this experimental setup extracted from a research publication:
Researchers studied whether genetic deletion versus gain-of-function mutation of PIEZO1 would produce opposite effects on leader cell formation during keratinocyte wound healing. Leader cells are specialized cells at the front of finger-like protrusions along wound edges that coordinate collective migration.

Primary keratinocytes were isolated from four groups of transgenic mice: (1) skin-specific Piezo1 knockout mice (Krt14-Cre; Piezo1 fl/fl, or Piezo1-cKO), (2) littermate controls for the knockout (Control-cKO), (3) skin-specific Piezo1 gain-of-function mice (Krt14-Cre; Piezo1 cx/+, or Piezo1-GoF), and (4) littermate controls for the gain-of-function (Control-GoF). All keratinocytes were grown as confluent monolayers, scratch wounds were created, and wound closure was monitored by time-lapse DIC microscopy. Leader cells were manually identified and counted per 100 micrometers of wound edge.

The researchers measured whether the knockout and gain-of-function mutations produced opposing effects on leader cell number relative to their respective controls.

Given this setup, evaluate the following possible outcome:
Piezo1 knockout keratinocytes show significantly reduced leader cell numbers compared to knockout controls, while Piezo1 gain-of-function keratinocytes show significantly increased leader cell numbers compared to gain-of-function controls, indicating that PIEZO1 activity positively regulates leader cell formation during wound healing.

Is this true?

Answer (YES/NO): NO